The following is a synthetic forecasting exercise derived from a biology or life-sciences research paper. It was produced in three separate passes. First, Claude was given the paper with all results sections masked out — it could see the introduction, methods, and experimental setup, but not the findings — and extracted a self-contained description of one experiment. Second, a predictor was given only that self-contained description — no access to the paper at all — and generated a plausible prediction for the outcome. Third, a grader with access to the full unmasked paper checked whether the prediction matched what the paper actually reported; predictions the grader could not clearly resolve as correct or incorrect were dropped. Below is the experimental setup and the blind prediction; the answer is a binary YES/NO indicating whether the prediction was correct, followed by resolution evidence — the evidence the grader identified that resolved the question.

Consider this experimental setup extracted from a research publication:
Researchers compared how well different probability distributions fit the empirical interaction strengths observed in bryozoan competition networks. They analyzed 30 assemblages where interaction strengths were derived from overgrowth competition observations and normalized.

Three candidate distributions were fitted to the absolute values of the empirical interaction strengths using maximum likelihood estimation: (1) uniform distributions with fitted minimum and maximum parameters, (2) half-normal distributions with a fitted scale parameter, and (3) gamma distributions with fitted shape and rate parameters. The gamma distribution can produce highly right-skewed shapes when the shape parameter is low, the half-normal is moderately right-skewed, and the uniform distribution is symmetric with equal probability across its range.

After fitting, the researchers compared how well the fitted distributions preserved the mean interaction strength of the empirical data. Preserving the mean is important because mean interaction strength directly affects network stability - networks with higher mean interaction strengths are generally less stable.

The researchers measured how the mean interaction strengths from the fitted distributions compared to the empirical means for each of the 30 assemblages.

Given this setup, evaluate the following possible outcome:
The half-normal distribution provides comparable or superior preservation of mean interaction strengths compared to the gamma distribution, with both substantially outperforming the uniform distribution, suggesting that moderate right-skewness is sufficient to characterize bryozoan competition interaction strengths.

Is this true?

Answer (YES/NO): NO